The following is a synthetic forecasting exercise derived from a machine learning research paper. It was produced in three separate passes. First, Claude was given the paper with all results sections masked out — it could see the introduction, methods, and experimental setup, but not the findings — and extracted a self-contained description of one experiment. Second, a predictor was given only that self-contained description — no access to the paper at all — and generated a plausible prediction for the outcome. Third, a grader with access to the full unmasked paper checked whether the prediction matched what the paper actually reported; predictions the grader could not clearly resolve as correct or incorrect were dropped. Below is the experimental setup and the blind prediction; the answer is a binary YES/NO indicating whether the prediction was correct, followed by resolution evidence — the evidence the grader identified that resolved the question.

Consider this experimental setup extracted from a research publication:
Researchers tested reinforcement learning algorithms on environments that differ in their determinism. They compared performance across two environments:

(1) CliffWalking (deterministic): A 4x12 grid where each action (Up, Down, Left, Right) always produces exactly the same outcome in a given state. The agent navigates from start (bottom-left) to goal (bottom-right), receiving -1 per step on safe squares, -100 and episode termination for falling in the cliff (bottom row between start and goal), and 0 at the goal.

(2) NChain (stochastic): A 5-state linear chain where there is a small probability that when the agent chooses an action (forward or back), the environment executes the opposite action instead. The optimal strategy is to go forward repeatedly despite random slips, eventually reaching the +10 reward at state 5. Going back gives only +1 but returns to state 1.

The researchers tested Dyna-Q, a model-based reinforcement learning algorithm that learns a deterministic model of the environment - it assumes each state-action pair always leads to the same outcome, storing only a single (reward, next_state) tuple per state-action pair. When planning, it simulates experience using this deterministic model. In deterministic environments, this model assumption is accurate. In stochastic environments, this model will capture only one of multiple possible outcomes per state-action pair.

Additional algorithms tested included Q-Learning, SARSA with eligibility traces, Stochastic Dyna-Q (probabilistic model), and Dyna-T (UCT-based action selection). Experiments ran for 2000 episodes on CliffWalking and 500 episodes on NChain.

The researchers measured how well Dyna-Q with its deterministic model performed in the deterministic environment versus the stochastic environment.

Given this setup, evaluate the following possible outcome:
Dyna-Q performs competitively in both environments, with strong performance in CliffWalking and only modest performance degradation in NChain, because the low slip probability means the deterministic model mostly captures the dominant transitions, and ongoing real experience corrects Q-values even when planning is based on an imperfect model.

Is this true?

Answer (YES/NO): NO